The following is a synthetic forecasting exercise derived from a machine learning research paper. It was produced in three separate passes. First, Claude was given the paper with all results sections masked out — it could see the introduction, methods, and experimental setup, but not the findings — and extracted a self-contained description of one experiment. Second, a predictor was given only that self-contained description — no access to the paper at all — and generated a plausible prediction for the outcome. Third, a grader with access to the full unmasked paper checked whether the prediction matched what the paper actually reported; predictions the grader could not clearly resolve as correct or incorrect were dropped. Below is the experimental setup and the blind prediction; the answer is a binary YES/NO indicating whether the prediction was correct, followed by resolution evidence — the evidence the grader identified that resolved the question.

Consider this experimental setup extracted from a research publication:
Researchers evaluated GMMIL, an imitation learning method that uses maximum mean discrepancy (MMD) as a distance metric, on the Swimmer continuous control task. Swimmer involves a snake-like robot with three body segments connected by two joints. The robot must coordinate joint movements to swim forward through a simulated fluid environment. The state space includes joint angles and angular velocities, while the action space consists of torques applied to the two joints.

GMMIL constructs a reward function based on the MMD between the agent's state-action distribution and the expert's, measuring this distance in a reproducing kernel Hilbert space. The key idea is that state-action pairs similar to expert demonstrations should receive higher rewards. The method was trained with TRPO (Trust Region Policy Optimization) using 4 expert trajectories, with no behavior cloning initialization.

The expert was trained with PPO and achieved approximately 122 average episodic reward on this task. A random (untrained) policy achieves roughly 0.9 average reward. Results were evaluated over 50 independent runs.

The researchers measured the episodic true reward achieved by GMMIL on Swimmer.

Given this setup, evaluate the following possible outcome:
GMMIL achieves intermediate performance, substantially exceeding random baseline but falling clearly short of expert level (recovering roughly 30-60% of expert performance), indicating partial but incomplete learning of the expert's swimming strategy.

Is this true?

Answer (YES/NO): NO